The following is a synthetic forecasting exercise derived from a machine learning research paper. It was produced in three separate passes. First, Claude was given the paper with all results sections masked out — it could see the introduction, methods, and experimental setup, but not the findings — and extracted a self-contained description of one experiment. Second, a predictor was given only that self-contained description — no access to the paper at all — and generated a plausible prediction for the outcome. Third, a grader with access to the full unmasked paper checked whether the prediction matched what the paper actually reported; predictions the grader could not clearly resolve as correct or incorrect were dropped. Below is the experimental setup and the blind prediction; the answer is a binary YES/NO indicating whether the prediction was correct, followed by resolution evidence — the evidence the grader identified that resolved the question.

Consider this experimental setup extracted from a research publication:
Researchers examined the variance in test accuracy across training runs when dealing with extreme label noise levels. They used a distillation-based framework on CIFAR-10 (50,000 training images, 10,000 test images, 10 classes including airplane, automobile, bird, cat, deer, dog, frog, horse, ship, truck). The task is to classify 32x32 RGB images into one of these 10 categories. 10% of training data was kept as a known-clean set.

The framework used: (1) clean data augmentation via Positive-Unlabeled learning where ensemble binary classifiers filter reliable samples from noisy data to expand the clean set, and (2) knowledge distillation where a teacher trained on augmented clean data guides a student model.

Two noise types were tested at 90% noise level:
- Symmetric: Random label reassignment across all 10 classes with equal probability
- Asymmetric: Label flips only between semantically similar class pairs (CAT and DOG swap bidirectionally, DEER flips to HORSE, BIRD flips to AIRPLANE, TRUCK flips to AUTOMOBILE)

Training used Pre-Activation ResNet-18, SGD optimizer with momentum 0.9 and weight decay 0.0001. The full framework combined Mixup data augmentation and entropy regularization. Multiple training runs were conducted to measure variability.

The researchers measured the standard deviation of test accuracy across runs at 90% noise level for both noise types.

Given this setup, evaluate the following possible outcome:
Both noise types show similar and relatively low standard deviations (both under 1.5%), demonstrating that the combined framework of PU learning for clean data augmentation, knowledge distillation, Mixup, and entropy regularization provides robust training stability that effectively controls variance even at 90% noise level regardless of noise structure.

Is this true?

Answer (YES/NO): NO